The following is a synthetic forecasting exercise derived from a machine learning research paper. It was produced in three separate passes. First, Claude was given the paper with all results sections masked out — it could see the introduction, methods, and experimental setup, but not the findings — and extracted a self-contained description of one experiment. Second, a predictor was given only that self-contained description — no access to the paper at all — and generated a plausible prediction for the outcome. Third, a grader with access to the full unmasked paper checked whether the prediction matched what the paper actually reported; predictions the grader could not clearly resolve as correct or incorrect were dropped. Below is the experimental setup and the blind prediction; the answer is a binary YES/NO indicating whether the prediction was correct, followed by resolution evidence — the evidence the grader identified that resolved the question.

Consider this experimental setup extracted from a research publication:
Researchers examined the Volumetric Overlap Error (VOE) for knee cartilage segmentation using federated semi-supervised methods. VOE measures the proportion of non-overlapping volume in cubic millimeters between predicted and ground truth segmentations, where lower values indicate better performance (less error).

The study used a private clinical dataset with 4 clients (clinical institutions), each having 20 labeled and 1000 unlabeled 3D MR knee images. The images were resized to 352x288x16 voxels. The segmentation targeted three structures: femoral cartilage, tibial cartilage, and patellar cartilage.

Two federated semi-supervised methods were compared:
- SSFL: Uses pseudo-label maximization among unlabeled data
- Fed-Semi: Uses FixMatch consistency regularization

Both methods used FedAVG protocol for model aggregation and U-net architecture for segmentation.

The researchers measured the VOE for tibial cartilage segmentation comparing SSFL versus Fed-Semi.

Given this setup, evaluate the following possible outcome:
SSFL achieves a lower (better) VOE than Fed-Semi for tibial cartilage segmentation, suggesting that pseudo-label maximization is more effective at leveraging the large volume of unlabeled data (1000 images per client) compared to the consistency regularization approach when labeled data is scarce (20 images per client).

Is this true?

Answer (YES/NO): NO